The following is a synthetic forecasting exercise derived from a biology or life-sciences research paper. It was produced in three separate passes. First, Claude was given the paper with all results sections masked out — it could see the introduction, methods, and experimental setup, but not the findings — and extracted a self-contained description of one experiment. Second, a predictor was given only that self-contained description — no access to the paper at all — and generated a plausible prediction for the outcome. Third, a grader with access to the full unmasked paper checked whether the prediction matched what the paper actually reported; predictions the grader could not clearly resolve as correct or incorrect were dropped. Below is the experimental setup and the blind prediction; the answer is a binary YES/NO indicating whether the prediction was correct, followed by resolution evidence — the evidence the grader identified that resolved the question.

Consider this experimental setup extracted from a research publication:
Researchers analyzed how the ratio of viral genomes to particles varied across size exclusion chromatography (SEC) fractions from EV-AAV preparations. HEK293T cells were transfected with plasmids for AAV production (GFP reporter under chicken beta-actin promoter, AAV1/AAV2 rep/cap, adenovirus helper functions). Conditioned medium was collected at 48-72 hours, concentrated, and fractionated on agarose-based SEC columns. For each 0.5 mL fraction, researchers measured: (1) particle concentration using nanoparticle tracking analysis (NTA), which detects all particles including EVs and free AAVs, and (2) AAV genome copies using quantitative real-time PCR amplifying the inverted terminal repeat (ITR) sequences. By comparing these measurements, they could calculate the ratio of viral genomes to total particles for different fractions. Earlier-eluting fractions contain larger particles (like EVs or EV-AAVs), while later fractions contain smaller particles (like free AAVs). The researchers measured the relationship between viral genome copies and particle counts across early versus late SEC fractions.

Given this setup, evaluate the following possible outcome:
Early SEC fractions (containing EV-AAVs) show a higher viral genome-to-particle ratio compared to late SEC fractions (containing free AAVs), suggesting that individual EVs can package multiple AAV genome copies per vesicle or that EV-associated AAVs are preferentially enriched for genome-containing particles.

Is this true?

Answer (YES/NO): NO